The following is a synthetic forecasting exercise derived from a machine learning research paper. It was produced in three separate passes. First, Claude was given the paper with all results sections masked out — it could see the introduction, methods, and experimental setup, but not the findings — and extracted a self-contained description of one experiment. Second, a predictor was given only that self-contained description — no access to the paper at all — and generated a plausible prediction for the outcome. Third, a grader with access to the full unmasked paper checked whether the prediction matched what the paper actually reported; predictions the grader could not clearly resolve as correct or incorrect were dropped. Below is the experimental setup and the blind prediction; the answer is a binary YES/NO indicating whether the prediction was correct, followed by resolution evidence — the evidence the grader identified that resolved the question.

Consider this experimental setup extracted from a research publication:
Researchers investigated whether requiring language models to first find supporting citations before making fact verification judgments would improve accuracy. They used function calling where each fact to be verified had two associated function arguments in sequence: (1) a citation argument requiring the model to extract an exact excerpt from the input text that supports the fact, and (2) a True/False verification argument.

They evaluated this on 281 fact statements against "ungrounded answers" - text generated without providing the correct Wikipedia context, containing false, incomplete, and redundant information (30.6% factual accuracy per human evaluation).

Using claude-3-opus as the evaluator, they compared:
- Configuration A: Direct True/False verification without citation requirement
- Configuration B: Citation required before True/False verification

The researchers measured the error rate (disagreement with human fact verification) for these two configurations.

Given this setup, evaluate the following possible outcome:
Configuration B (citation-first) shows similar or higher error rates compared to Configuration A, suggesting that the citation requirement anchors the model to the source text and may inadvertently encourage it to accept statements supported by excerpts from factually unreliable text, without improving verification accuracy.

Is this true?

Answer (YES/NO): YES